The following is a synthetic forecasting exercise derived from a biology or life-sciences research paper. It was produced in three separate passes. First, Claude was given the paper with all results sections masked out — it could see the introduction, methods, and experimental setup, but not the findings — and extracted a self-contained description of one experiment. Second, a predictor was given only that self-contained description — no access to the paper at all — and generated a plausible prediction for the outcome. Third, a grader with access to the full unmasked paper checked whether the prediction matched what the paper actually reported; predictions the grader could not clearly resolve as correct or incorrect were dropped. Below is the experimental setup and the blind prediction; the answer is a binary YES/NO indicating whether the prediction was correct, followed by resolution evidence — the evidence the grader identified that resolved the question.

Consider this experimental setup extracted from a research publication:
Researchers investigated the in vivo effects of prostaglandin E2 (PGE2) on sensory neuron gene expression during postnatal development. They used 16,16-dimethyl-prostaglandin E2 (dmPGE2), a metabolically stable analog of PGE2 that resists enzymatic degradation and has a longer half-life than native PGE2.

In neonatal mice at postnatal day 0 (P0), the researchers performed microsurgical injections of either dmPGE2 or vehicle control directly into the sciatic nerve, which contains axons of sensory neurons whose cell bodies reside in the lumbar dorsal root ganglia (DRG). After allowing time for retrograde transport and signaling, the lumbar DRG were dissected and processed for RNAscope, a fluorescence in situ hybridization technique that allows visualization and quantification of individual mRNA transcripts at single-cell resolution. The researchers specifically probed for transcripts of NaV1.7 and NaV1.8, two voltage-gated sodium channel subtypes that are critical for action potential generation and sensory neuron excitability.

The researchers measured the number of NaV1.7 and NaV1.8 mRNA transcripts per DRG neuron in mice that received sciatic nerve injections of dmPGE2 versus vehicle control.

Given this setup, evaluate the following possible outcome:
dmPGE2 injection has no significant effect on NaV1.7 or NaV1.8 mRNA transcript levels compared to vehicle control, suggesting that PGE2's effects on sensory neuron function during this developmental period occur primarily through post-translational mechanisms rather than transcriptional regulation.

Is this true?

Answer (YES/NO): NO